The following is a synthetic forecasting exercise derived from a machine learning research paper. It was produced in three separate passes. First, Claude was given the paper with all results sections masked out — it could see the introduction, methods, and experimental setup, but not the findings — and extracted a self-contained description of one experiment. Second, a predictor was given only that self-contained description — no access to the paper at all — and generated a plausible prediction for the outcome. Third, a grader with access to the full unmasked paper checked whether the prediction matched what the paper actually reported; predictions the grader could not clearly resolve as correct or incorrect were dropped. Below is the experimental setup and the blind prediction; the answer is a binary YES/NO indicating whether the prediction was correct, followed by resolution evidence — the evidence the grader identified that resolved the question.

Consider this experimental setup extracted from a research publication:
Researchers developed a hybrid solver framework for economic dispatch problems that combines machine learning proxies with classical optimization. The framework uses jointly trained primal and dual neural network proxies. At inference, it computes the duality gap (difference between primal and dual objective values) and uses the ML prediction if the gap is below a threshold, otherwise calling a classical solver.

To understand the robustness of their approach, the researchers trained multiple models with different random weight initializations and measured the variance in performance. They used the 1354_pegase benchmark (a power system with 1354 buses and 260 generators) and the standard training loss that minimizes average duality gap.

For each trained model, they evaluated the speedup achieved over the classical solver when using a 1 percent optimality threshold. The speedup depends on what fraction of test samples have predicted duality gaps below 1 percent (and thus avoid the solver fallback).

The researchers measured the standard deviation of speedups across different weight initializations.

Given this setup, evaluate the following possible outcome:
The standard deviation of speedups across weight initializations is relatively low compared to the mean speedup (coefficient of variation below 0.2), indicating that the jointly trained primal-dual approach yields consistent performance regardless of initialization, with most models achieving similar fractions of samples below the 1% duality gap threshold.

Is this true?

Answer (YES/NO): NO